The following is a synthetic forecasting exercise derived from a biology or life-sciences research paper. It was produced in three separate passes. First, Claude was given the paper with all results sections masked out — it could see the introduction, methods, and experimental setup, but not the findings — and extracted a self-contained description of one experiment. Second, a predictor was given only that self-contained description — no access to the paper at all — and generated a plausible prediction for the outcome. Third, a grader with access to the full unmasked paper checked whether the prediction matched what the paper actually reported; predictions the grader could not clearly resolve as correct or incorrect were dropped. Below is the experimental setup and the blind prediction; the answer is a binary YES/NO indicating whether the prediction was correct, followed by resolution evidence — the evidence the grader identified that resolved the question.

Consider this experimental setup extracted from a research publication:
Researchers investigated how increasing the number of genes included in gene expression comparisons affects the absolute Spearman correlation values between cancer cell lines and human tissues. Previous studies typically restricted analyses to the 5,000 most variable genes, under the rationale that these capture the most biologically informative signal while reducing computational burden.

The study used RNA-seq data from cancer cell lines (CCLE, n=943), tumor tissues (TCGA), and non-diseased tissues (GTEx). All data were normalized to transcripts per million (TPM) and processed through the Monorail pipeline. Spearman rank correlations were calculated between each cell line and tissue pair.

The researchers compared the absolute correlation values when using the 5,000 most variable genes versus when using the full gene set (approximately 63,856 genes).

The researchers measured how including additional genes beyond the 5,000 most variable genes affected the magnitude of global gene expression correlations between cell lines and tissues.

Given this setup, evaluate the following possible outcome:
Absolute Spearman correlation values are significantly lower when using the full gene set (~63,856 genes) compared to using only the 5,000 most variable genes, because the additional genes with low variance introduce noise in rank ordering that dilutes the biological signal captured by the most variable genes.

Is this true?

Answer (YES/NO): NO